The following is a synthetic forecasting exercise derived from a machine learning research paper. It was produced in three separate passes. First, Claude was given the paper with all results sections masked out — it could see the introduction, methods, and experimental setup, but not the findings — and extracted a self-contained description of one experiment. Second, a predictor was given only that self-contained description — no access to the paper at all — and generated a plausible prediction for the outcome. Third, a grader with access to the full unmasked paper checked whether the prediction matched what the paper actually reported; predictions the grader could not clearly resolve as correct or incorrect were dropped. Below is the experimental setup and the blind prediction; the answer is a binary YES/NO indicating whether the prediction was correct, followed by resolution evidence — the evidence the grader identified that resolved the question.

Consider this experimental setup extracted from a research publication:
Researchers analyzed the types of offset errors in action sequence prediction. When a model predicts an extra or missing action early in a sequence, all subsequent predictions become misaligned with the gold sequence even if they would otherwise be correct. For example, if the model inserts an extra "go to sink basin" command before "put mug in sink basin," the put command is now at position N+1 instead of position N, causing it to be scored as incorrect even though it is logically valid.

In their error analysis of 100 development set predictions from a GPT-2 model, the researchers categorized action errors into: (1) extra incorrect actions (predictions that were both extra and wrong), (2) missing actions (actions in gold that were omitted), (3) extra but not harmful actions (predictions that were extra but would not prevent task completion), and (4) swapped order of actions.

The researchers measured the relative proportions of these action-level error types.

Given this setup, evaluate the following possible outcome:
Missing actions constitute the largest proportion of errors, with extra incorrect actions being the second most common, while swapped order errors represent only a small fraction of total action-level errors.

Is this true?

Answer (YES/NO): NO